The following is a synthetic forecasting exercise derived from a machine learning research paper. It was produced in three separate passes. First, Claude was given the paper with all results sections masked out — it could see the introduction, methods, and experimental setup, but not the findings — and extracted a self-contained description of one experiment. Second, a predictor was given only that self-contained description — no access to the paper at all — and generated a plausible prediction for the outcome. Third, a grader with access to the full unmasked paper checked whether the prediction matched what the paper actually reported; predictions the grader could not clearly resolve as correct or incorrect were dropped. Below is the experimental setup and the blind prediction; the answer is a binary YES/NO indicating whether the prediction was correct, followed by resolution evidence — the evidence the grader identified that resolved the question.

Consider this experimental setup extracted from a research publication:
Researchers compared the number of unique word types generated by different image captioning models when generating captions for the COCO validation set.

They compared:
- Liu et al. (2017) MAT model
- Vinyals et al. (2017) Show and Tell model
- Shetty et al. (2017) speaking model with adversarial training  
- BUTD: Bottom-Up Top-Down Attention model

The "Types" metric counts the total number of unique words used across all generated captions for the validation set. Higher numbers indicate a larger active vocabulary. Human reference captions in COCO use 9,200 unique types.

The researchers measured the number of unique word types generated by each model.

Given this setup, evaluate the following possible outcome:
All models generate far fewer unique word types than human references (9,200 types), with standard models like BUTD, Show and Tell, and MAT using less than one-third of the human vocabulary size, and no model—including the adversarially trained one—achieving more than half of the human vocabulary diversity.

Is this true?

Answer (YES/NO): YES